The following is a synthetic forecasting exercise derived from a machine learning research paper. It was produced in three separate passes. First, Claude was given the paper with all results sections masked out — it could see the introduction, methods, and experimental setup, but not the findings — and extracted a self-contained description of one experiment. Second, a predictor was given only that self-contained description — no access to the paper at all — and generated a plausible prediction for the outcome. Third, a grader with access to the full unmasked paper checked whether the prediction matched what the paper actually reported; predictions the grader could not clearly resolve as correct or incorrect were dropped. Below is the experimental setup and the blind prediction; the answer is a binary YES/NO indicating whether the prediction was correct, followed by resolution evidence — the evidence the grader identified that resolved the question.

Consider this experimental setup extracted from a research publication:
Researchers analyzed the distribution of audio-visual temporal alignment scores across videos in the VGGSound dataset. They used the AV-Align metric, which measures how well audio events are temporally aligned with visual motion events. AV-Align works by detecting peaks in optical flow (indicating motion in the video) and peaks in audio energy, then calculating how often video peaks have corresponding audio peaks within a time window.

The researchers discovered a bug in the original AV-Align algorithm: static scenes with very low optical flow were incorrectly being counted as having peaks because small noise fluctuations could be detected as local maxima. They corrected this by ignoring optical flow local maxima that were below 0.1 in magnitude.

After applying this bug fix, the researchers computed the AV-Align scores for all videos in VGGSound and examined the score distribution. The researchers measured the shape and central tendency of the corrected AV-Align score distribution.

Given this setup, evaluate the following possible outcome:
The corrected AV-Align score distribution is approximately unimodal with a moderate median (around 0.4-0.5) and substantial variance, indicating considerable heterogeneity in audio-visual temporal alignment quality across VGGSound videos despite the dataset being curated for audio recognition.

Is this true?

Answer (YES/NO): NO